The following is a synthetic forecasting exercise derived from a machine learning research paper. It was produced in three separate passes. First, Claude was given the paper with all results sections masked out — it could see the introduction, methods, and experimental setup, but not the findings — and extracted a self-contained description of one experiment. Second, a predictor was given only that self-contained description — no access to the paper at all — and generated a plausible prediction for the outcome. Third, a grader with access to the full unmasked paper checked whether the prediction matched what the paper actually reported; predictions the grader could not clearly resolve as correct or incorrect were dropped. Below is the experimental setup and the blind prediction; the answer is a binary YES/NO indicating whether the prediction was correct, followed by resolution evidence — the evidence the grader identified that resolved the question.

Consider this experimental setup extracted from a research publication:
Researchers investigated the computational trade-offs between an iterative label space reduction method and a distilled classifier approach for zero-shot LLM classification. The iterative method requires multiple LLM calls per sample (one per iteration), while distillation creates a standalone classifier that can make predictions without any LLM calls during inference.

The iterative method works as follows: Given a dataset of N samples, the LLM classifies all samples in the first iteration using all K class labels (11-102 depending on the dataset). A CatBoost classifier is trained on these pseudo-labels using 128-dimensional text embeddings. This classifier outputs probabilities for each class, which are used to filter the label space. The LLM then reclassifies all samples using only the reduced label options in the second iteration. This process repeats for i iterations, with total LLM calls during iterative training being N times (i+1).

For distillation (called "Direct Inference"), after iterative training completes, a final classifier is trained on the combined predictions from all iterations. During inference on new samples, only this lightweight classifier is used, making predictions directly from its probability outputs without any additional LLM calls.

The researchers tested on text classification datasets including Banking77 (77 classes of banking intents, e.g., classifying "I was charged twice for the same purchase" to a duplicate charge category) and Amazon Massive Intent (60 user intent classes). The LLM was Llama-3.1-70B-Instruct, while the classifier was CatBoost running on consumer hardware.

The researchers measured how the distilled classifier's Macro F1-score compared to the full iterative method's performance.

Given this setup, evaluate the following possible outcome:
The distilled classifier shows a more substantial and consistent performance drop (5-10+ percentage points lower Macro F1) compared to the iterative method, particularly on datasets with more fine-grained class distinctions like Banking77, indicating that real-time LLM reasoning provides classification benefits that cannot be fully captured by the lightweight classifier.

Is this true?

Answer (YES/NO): NO